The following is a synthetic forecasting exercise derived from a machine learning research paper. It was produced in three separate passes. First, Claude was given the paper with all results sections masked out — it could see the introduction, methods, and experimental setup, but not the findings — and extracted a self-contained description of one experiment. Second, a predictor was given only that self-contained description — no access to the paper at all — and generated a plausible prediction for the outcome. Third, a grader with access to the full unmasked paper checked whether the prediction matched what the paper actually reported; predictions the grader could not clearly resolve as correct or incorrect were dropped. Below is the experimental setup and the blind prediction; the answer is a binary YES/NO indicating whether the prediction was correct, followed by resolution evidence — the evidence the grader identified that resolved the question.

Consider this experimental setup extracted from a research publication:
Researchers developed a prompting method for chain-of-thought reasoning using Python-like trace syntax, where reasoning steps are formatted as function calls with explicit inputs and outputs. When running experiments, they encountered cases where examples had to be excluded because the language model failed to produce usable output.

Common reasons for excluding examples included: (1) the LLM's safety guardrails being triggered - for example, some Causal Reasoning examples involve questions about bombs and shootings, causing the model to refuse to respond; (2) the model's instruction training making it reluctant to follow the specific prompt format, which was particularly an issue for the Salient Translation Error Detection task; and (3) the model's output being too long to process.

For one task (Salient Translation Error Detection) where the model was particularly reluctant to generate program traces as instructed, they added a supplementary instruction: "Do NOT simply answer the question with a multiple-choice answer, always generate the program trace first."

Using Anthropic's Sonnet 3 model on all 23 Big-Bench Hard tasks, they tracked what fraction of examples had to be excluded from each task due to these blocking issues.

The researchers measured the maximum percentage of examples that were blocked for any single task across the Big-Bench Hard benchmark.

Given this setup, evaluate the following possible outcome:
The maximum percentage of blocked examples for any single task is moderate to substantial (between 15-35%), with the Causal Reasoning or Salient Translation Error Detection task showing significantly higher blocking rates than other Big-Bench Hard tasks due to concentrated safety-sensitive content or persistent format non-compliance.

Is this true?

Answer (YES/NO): NO